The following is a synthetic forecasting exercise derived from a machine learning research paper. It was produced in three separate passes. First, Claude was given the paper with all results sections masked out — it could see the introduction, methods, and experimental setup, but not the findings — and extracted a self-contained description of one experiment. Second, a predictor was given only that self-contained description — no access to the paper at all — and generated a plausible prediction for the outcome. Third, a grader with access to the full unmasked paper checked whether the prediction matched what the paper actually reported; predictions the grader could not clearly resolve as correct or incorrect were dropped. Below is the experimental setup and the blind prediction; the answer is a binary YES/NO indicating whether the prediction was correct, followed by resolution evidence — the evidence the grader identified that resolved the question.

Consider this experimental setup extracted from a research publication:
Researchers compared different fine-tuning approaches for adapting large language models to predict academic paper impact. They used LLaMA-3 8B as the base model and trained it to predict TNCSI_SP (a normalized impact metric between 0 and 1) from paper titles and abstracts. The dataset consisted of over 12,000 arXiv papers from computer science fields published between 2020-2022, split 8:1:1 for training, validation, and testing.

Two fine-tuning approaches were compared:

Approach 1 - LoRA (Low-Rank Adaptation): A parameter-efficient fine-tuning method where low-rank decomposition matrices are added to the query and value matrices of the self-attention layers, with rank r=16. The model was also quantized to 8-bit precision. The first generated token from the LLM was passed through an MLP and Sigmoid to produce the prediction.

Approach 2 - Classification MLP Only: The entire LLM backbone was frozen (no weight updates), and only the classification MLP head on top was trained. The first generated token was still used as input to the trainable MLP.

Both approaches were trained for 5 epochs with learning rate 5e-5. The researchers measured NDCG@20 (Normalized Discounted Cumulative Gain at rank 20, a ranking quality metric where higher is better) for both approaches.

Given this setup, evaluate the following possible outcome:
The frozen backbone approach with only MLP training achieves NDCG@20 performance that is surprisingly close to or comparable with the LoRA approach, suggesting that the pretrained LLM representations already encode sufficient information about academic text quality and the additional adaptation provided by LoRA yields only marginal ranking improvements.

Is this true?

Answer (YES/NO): NO